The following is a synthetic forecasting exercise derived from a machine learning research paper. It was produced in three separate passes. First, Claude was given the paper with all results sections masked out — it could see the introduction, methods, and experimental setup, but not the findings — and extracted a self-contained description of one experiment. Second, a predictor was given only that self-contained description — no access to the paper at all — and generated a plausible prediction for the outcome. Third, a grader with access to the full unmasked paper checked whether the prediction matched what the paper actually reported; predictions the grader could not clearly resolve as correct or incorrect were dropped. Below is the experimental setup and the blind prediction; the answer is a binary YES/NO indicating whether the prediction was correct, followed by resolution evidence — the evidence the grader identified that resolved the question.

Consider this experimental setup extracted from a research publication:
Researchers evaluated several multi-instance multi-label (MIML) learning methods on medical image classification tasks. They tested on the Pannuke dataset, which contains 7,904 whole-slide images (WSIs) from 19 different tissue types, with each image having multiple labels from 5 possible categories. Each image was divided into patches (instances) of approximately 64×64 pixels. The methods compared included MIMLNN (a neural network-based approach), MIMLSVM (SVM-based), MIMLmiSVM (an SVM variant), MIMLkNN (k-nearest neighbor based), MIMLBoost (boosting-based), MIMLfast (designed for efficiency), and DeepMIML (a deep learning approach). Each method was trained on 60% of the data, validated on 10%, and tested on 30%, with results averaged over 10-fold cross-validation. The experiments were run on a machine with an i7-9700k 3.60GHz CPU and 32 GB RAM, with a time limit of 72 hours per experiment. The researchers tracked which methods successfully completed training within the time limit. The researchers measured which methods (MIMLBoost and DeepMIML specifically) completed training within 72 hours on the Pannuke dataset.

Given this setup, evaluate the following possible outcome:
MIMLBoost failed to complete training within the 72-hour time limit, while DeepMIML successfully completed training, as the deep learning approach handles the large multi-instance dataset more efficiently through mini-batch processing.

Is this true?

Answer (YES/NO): NO